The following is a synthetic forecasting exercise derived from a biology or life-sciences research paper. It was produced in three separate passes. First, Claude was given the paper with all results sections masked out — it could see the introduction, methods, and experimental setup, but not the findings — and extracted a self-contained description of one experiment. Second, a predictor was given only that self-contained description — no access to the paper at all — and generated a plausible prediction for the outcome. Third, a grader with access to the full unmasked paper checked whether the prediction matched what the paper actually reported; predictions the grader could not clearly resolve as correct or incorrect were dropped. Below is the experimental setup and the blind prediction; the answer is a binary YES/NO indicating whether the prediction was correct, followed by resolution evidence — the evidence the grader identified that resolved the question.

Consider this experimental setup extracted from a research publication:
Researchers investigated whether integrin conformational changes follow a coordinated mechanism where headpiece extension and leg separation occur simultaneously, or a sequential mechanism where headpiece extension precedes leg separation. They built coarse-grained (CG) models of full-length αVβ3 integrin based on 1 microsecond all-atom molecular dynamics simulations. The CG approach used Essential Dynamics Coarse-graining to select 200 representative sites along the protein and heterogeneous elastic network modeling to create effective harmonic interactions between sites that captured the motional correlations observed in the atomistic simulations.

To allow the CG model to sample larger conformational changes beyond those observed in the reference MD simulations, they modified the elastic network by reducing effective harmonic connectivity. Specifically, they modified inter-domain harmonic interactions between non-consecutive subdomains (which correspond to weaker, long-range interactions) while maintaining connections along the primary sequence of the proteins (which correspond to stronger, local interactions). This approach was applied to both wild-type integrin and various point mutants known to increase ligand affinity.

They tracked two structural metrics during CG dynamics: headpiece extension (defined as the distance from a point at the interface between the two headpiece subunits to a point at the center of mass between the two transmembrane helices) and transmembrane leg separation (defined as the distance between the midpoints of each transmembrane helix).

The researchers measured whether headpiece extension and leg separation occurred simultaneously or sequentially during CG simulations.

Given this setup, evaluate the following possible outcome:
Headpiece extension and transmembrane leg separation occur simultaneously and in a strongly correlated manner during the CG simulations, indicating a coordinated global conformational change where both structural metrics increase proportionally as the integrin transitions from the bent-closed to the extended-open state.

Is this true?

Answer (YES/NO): NO